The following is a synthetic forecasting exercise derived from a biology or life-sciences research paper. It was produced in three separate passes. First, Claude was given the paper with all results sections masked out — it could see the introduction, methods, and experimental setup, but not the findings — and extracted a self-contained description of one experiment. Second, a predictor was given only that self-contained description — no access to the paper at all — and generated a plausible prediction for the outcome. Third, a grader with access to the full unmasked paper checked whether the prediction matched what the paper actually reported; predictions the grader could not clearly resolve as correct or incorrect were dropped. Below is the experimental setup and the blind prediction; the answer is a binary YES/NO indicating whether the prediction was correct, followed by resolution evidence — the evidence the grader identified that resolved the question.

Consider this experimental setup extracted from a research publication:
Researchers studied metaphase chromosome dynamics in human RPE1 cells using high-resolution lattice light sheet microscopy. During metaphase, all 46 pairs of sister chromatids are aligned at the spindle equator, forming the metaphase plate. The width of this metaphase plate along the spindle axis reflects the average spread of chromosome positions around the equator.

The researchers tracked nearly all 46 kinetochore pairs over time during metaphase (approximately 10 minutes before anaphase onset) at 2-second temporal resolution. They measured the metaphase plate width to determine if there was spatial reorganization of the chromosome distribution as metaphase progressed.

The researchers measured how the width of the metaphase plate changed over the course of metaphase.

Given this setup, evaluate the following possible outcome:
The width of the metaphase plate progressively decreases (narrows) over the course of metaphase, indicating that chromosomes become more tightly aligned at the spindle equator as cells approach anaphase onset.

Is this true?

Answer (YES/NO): YES